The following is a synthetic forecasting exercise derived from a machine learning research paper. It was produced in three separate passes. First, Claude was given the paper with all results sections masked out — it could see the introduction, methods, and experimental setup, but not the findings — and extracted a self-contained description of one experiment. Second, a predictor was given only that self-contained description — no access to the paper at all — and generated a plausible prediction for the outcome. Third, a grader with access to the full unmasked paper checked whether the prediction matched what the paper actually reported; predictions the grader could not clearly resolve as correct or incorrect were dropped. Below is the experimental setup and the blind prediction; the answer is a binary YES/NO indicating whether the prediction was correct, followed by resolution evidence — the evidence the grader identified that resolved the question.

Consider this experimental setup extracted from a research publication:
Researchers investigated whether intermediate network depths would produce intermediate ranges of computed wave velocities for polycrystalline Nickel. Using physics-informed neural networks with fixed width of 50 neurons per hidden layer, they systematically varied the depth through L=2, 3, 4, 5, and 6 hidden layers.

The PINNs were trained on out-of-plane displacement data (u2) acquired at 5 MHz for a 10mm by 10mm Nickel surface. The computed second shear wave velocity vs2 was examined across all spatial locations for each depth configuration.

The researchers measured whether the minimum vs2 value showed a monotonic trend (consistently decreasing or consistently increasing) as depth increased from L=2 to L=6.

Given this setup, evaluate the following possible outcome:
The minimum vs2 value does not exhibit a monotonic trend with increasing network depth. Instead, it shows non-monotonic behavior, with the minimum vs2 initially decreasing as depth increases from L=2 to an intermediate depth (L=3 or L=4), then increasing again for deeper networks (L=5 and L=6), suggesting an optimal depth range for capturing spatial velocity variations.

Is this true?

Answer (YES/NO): NO